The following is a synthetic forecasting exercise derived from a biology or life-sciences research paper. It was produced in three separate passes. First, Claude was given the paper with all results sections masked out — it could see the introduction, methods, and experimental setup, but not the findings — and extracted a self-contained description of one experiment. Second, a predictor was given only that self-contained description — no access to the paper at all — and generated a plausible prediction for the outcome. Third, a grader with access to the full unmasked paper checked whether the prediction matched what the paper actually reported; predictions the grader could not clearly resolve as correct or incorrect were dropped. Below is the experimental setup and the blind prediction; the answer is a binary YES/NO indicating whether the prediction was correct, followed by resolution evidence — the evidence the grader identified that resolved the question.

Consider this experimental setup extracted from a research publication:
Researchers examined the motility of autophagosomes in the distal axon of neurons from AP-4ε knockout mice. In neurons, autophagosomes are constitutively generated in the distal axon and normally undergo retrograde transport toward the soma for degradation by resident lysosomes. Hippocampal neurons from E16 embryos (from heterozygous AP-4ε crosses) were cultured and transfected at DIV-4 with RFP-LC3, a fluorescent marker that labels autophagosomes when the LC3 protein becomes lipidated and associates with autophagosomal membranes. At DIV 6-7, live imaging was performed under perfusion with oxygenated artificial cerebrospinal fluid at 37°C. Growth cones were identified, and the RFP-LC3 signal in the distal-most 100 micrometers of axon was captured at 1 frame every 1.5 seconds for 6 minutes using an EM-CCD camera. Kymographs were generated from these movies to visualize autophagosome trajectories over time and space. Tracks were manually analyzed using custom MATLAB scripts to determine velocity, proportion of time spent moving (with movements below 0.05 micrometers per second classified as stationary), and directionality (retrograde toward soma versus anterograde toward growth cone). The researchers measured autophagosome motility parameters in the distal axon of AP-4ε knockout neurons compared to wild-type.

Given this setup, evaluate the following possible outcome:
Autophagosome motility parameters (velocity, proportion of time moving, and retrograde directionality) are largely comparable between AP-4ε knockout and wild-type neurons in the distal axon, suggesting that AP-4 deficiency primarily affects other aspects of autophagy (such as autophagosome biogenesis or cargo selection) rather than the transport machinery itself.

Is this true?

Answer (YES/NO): NO